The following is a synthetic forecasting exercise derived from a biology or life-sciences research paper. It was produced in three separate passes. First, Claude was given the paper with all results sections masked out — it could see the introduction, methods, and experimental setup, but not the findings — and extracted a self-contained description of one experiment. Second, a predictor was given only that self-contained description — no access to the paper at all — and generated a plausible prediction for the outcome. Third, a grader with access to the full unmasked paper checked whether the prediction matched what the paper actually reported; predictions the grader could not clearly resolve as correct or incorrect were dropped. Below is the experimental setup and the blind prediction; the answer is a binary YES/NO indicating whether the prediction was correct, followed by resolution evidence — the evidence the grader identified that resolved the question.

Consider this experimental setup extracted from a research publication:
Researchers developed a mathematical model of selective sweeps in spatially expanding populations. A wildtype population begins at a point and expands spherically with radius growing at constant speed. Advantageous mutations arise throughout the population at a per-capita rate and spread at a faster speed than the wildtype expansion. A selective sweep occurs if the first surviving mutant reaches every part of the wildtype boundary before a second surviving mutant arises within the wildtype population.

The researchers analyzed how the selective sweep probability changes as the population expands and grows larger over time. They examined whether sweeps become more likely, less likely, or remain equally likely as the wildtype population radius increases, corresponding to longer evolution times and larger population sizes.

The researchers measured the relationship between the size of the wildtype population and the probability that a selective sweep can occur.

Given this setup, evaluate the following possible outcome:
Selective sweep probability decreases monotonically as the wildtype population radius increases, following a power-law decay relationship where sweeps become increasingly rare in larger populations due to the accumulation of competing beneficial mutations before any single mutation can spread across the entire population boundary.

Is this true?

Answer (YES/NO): NO